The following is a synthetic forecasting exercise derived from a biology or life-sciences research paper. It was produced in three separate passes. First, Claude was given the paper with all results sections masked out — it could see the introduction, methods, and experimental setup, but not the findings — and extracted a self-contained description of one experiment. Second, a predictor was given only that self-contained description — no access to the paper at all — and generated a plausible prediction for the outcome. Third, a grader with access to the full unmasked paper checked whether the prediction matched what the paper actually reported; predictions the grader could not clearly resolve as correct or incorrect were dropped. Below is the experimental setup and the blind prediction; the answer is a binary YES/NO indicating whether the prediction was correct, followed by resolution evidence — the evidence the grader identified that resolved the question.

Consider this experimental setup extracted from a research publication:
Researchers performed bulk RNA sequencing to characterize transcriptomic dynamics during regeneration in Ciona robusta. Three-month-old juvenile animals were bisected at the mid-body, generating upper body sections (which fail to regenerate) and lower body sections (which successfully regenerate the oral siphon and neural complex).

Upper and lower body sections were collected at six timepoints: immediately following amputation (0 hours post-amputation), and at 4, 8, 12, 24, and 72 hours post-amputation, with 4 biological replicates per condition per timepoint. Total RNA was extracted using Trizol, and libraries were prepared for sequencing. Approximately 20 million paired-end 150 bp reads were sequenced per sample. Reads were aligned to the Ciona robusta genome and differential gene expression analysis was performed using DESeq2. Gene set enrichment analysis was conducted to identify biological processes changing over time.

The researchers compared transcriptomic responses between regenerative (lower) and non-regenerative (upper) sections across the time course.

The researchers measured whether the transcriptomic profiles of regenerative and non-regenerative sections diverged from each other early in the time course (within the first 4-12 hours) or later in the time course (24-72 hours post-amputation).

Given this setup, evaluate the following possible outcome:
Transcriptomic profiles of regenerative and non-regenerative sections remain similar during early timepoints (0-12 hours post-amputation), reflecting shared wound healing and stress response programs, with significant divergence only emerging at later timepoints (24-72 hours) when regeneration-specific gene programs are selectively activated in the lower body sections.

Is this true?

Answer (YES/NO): NO